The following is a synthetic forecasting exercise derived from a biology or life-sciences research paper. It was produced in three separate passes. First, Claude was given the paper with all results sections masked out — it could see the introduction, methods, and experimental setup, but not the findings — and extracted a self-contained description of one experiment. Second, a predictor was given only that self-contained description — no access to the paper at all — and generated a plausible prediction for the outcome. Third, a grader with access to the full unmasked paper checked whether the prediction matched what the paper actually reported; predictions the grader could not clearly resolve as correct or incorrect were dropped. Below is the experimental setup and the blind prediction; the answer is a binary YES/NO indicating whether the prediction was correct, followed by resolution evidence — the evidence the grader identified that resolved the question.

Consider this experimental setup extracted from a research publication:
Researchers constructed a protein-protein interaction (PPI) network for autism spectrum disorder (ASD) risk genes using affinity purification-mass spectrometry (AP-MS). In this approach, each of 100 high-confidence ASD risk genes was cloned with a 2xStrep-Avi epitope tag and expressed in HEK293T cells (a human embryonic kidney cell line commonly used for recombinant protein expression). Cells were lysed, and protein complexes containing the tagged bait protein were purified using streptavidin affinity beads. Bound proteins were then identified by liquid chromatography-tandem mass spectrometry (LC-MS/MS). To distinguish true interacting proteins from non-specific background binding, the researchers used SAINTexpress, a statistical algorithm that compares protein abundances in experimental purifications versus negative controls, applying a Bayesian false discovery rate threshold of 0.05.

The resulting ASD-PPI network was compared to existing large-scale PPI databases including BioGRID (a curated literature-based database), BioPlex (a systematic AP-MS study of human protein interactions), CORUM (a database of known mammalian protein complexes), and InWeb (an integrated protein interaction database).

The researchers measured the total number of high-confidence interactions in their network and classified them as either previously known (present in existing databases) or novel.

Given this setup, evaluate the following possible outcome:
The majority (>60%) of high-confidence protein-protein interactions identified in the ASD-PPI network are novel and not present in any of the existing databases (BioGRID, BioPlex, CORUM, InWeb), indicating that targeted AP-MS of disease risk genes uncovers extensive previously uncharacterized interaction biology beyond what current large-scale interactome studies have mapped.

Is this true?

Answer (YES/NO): YES